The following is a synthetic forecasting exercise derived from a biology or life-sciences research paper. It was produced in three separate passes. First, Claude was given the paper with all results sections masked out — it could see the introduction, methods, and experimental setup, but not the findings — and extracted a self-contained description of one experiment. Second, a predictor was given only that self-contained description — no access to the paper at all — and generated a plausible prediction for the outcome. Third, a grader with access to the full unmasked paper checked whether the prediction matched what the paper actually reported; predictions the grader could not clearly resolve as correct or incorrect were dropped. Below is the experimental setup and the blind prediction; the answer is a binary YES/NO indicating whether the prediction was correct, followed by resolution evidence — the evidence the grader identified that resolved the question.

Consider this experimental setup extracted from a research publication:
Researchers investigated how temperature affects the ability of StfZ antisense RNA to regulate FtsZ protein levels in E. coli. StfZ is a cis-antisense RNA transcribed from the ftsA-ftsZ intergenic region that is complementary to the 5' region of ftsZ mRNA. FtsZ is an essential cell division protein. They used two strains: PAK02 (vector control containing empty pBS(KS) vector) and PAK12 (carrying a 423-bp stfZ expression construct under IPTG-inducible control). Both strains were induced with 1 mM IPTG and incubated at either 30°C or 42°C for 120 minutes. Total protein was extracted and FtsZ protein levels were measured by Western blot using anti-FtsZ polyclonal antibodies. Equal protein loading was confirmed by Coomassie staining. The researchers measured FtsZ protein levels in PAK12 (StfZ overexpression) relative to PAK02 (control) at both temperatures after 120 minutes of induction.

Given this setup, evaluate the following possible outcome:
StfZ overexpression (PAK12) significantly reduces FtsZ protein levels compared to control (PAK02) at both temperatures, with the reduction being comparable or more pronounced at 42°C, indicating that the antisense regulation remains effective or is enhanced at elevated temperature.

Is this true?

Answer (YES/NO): NO